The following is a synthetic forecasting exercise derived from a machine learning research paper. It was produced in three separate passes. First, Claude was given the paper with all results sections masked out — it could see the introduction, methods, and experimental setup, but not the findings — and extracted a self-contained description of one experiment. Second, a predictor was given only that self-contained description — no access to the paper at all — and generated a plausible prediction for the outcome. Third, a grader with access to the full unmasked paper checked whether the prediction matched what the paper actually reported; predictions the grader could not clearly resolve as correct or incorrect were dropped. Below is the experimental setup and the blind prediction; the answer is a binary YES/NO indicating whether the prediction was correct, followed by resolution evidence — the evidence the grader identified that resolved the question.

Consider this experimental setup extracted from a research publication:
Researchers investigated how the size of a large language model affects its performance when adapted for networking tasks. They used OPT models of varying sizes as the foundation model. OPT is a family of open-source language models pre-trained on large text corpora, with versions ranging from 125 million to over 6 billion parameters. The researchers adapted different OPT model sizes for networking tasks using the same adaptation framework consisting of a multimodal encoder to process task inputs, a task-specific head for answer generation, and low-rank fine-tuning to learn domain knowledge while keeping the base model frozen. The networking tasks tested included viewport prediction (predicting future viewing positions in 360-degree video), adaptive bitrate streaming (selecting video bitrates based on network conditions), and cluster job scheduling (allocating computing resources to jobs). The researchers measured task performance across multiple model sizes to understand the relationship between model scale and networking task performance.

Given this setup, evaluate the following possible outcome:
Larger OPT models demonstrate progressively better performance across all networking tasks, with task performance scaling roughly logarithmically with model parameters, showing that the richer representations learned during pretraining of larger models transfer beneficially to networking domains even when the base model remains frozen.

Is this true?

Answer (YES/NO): NO